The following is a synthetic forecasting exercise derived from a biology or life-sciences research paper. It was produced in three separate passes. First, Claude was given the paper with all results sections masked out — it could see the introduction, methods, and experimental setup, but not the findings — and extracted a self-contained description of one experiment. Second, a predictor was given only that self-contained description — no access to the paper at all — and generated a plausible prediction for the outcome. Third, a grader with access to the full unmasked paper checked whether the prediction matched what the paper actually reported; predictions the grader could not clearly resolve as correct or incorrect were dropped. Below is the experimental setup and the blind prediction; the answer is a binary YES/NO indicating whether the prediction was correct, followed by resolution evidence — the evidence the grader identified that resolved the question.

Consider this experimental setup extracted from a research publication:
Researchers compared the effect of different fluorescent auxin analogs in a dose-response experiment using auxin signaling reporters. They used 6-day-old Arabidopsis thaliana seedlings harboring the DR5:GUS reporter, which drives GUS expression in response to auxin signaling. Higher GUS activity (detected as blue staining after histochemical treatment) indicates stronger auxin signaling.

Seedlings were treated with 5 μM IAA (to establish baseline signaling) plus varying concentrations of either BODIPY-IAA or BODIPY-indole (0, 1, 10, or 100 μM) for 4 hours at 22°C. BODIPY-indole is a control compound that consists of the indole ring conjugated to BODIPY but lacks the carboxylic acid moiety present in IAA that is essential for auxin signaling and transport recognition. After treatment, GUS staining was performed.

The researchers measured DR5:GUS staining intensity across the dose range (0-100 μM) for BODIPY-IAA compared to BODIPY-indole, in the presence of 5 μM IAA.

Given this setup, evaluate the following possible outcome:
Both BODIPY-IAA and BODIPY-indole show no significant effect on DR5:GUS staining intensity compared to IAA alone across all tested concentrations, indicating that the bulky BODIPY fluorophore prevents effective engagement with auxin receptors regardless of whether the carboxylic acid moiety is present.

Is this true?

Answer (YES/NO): NO